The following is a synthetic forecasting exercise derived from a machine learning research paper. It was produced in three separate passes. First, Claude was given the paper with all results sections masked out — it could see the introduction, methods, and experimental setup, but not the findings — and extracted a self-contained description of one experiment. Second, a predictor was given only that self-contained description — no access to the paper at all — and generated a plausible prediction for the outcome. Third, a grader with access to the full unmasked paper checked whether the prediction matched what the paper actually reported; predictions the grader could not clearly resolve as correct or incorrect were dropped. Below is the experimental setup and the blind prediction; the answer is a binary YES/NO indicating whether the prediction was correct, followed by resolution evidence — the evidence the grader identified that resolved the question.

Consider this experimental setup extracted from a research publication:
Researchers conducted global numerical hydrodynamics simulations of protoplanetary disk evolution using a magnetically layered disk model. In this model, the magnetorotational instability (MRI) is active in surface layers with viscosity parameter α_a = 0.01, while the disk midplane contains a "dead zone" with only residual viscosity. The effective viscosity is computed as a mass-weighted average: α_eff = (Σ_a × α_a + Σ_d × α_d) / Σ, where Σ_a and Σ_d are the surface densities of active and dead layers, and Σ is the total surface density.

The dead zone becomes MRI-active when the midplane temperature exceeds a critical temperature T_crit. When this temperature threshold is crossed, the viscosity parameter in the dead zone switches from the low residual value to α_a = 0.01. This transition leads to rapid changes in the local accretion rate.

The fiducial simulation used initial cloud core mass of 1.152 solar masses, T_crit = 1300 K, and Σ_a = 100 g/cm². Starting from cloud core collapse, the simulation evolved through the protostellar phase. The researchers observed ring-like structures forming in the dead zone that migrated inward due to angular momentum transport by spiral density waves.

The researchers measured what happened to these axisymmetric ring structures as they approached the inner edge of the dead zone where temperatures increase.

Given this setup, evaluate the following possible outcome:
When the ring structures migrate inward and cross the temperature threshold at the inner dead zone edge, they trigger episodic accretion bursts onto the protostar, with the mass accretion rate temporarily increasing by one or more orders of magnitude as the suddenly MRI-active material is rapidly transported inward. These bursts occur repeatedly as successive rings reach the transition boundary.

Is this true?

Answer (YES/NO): YES